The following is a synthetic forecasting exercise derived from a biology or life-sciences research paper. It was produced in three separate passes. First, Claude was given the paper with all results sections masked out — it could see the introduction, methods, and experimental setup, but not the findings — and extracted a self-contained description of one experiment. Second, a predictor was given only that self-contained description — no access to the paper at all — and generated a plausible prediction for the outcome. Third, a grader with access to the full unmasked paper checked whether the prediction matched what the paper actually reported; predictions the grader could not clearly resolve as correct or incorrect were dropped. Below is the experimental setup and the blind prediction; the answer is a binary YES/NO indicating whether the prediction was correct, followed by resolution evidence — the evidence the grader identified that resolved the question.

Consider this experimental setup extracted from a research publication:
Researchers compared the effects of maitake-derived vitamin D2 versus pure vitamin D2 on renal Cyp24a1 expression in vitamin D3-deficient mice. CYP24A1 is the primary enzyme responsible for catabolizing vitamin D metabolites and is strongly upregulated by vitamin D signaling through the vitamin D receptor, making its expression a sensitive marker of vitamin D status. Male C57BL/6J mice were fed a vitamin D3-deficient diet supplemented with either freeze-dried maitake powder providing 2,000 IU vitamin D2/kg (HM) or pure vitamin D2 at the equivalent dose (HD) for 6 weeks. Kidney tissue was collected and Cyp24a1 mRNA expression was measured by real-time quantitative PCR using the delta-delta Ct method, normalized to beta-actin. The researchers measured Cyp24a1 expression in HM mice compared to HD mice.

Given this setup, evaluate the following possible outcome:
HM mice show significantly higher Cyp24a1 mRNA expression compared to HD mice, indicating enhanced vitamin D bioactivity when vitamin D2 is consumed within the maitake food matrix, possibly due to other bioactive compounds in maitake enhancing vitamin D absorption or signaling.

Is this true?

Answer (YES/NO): NO